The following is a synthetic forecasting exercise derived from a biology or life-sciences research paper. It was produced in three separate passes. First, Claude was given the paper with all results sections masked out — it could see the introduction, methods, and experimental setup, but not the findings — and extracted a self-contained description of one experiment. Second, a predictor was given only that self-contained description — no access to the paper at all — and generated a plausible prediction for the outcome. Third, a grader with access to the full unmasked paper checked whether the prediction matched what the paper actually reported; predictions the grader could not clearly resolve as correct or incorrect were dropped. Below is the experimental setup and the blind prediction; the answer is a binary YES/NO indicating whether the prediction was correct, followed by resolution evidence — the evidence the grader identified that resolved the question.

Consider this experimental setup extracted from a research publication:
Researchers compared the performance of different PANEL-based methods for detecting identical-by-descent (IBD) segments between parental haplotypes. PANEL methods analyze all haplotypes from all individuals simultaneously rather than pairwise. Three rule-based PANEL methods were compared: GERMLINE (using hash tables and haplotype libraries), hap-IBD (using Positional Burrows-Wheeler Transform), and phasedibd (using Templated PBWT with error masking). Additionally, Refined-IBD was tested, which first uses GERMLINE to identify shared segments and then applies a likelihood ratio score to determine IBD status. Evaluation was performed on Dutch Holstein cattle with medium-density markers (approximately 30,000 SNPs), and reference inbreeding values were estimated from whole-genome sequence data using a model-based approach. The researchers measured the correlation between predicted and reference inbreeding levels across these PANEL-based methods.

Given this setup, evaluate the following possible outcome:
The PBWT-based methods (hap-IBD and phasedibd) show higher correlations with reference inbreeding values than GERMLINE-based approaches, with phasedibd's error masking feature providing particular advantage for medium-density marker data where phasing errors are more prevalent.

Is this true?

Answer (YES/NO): NO